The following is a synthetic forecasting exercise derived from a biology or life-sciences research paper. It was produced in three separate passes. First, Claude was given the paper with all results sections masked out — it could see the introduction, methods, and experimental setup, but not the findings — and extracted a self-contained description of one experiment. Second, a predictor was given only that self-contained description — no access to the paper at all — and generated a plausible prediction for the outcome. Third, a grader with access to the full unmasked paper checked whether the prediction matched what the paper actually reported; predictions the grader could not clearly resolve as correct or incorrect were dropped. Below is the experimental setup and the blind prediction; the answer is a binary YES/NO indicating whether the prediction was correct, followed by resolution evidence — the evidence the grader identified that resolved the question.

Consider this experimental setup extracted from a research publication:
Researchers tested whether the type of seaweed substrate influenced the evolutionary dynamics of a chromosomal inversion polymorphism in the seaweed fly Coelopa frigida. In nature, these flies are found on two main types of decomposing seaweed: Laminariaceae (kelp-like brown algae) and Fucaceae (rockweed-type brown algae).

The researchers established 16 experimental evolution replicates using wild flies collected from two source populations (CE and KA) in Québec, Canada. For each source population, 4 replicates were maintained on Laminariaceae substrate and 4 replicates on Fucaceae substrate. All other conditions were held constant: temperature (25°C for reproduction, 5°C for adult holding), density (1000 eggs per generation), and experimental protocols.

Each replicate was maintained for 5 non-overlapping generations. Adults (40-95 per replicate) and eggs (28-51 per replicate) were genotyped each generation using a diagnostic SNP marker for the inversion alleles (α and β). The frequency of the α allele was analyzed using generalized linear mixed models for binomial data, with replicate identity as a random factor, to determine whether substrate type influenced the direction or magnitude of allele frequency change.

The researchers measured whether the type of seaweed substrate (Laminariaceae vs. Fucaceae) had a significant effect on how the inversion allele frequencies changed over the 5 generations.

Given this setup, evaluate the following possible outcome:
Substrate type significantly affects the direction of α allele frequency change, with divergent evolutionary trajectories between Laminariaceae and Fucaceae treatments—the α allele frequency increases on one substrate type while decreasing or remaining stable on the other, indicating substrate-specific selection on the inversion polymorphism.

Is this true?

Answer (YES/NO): NO